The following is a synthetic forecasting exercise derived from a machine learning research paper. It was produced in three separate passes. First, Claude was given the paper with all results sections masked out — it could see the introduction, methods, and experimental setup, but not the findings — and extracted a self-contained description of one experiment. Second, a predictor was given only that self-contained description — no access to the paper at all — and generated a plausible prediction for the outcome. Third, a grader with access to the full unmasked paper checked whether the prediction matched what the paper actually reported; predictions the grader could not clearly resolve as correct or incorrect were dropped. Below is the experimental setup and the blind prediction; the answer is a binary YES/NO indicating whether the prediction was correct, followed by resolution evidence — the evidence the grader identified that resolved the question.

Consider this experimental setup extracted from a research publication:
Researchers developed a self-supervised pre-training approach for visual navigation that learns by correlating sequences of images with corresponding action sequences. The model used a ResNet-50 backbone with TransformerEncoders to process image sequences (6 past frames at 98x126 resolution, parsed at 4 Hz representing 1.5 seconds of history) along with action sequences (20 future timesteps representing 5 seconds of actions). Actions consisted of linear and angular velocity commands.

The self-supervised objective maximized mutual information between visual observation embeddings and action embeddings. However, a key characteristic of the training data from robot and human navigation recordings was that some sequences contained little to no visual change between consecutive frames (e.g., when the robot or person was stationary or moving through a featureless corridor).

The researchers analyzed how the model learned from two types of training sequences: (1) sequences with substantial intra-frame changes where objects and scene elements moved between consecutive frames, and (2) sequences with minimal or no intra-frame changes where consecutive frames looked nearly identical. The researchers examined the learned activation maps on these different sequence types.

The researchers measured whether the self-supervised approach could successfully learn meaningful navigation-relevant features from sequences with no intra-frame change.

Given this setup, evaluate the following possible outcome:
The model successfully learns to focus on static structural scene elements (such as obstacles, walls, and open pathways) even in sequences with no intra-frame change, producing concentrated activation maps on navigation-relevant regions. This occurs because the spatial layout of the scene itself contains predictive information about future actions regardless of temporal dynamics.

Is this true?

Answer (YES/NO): NO